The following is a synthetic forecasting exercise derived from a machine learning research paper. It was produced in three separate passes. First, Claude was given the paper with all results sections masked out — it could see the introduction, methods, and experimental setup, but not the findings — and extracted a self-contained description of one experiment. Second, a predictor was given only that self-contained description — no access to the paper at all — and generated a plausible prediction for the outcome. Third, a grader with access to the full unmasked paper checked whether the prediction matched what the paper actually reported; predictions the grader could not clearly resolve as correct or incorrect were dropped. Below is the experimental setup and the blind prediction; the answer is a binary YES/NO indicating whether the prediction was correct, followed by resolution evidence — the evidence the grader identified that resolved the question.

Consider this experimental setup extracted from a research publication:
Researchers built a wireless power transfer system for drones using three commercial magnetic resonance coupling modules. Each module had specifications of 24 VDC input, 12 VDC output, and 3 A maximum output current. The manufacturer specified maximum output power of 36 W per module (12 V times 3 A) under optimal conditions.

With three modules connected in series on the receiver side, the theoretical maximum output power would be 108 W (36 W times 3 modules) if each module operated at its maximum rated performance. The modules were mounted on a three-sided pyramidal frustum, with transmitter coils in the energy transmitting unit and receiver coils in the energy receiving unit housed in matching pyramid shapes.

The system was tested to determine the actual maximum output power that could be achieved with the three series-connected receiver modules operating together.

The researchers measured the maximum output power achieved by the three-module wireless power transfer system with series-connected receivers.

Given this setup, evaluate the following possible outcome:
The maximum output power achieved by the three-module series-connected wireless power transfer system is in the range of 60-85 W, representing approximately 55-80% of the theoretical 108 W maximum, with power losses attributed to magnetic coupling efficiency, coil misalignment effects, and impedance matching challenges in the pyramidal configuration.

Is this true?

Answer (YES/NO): NO